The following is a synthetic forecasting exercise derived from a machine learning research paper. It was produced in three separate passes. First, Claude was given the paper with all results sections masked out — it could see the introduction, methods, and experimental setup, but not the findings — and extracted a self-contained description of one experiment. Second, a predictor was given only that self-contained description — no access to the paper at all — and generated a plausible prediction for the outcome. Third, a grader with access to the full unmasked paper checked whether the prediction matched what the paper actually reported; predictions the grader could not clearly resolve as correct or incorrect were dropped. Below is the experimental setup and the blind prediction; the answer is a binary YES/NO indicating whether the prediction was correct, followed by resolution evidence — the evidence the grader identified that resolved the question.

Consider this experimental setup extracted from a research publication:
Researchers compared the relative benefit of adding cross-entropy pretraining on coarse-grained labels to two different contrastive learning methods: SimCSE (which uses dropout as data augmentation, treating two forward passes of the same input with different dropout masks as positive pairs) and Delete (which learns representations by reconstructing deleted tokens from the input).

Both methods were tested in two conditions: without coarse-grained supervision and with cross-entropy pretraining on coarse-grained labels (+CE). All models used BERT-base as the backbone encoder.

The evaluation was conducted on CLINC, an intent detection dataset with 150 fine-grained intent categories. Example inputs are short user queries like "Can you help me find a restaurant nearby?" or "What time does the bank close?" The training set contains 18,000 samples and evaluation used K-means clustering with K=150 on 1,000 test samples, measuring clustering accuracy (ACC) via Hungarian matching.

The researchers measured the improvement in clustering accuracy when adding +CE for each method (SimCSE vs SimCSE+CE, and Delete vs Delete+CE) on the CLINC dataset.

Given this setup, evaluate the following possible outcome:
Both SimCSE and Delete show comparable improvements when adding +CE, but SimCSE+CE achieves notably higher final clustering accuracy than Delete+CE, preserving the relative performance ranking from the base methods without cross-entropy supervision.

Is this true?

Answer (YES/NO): NO